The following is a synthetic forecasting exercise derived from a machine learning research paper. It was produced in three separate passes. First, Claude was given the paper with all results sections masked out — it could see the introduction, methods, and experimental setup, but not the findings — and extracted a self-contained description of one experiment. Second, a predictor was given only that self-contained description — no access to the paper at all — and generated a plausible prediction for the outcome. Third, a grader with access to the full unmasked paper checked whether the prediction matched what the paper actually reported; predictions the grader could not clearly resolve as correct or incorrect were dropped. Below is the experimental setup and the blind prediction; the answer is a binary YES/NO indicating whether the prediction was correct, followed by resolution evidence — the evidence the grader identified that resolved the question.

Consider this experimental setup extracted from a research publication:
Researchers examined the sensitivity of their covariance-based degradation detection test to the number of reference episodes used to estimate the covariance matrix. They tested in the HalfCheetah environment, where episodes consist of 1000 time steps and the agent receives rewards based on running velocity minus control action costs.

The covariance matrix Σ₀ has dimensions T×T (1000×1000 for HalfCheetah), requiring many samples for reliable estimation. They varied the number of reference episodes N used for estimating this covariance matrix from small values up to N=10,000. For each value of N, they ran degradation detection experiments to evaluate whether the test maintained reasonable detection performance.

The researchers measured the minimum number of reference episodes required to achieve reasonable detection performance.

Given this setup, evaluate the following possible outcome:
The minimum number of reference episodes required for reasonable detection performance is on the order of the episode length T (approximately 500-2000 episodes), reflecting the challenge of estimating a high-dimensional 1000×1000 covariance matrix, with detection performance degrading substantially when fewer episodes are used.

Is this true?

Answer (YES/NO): NO